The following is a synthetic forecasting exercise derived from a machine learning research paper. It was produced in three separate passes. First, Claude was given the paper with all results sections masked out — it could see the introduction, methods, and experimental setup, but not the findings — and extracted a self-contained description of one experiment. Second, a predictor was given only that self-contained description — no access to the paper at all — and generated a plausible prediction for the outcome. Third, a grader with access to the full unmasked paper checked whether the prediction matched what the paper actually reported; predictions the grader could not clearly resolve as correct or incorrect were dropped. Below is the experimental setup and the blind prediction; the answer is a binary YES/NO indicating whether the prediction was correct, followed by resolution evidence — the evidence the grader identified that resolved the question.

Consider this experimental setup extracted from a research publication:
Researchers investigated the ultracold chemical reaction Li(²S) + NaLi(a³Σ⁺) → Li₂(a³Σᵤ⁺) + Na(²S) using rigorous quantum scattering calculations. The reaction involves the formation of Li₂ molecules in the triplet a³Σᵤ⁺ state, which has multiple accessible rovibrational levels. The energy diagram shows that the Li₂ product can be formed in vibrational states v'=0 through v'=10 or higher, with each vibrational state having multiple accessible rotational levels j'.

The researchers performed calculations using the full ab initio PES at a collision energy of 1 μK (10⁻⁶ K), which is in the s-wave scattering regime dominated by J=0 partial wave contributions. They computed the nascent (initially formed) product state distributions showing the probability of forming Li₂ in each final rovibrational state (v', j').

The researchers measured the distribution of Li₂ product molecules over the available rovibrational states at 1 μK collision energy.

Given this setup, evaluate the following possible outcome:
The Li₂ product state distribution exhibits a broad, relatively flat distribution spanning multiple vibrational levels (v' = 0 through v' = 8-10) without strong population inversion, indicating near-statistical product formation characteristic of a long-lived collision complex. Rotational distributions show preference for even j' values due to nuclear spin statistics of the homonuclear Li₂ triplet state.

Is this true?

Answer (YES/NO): NO